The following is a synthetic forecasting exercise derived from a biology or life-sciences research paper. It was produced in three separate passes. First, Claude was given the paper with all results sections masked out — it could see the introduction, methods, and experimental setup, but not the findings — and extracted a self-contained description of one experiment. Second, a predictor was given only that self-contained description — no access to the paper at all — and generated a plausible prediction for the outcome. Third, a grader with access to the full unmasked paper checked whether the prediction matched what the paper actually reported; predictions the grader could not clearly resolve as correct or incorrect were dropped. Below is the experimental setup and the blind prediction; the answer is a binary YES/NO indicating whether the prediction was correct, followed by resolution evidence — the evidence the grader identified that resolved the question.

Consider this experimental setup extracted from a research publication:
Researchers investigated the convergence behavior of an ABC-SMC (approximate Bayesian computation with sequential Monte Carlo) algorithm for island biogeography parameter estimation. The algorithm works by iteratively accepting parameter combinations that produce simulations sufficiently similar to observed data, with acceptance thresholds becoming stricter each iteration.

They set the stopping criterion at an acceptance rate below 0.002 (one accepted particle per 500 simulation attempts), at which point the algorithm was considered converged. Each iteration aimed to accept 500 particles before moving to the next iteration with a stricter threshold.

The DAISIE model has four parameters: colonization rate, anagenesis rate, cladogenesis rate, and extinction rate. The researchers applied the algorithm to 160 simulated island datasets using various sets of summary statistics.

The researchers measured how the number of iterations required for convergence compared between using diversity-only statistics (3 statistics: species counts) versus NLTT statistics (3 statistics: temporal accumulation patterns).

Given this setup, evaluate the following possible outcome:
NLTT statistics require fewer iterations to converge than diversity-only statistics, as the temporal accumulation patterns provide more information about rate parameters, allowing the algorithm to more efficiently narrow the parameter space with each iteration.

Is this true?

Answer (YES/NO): YES